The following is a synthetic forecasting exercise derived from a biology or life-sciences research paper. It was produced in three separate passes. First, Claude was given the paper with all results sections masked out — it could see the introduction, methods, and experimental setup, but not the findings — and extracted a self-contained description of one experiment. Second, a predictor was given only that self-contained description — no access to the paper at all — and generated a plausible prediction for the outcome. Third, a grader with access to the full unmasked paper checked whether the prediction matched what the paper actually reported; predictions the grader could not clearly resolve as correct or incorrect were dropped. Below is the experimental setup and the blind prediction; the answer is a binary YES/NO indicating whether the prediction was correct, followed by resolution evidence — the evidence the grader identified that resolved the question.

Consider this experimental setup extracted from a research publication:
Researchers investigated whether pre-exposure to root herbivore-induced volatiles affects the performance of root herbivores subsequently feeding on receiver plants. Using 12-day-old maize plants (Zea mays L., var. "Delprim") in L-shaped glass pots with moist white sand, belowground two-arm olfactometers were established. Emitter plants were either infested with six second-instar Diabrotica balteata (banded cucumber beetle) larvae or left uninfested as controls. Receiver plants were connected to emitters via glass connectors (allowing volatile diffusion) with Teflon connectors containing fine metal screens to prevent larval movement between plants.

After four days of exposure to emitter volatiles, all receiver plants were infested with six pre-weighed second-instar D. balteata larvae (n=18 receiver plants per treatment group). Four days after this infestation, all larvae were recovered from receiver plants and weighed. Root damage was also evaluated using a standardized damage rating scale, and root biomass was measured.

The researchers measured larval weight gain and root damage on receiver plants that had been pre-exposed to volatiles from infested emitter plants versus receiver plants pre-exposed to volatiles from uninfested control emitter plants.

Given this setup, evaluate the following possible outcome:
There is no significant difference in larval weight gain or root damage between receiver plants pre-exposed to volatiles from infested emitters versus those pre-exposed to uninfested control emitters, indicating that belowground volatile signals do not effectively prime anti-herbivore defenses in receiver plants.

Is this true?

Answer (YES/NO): YES